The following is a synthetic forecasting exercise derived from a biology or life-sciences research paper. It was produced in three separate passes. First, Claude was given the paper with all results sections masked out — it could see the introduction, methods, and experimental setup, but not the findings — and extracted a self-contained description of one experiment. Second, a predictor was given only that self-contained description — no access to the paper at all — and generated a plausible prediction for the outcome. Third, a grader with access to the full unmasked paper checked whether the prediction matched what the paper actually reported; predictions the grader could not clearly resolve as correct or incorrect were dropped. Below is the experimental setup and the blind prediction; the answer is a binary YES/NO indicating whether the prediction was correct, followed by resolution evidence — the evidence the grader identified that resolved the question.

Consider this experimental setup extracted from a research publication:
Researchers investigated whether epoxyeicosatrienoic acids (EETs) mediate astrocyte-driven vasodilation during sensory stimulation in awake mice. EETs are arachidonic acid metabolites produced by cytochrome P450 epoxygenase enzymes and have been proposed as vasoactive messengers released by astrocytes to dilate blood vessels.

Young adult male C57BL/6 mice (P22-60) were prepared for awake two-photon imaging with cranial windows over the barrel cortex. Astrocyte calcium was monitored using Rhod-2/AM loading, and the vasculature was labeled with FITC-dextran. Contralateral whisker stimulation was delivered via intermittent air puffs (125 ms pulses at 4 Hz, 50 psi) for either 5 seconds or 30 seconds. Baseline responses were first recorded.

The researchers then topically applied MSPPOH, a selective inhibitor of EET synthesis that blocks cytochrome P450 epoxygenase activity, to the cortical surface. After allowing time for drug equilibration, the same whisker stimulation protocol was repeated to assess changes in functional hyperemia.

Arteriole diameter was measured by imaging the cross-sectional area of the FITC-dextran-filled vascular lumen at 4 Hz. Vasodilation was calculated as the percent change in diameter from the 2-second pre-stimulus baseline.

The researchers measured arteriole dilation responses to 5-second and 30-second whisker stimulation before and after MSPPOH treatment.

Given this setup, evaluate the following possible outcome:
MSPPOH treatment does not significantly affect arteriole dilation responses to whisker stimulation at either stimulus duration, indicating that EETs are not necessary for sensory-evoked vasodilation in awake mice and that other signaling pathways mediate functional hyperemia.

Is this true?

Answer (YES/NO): NO